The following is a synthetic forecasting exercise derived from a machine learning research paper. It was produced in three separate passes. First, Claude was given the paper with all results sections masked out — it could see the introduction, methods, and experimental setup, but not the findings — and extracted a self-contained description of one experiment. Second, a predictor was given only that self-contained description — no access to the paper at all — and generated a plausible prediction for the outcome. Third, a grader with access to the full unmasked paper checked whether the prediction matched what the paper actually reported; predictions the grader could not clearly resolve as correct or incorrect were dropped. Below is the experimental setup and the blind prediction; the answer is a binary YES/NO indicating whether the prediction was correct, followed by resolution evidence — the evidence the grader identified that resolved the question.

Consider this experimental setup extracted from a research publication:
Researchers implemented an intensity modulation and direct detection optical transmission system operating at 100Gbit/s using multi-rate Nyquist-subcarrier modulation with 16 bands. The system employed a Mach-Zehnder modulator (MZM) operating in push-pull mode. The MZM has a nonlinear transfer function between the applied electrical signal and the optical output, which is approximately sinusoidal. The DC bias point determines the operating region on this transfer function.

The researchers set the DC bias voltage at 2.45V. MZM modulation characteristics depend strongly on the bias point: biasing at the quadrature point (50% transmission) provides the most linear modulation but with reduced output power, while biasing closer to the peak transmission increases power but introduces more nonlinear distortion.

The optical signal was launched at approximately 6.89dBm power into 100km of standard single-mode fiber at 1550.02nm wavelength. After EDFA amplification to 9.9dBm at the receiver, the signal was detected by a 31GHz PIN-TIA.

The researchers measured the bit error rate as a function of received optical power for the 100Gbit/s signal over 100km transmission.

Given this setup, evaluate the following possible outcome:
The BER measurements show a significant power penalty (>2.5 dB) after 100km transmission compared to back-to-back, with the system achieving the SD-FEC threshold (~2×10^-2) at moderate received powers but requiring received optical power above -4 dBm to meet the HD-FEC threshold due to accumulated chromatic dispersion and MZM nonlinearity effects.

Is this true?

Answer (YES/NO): NO